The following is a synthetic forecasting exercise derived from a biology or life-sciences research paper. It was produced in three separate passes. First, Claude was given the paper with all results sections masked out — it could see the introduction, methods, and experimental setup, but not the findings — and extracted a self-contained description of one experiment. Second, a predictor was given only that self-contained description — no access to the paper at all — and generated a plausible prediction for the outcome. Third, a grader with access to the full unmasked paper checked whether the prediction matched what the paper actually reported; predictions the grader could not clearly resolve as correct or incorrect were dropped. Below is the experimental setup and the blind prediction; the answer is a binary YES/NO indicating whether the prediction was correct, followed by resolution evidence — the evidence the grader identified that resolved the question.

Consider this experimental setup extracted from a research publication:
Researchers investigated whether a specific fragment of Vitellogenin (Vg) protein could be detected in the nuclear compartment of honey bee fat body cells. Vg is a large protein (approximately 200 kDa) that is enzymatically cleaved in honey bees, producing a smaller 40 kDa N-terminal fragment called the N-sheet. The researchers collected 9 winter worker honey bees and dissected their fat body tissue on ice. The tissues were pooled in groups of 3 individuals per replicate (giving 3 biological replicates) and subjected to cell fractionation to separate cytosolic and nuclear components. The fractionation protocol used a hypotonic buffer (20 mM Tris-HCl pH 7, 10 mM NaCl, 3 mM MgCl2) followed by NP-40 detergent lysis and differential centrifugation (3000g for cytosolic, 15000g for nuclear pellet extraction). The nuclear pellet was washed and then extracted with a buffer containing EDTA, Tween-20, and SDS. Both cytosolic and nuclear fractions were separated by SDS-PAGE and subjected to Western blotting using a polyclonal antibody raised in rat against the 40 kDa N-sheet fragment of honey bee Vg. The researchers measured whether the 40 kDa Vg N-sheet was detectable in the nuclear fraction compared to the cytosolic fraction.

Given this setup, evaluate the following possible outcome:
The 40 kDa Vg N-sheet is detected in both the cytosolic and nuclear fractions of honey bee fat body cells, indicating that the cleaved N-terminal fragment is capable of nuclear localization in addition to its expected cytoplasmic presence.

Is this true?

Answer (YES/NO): NO